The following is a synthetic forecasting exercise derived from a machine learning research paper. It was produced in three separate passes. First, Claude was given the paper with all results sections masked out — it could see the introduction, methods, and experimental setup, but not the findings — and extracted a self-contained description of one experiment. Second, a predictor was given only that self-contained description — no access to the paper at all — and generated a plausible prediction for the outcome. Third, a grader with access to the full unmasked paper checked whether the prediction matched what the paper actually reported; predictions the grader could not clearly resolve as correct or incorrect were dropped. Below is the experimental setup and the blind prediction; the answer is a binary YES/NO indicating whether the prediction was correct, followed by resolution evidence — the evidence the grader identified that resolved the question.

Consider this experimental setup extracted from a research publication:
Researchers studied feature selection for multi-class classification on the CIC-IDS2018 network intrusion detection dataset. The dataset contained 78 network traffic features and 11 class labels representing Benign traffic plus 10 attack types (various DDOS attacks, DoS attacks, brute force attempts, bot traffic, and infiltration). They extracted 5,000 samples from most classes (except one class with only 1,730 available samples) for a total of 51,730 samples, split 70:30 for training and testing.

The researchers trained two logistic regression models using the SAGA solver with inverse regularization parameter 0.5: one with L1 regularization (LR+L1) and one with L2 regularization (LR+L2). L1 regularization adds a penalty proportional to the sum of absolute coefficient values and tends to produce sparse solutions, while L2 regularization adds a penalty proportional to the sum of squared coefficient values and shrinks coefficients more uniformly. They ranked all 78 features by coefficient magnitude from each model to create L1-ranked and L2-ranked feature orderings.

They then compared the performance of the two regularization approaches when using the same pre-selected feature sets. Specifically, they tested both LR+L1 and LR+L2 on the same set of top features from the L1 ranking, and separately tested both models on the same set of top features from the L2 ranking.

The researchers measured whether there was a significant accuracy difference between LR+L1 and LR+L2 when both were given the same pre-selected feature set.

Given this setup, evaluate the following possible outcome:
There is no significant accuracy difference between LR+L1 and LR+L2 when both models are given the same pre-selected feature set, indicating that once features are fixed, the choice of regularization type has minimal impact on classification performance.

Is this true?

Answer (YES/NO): YES